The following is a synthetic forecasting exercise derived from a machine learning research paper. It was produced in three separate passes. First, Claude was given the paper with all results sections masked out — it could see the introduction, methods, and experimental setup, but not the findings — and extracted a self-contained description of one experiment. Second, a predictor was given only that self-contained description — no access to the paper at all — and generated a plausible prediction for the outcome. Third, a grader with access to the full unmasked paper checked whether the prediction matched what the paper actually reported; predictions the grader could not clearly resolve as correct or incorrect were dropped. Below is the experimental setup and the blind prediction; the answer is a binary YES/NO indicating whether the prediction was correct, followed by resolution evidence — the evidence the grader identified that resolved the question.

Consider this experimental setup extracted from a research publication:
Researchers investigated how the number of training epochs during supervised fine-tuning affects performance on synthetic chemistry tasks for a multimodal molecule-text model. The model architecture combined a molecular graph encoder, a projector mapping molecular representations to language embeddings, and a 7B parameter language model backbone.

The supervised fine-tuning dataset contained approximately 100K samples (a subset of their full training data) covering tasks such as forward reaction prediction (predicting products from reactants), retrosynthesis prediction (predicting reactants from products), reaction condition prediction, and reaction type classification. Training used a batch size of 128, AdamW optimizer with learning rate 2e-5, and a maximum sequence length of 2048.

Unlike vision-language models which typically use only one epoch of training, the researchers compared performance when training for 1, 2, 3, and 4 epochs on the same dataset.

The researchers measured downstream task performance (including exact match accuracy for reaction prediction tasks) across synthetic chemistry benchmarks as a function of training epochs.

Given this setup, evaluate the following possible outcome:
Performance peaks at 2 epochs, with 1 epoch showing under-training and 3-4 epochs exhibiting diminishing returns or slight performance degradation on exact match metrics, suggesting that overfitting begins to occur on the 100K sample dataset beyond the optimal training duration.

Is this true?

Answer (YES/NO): NO